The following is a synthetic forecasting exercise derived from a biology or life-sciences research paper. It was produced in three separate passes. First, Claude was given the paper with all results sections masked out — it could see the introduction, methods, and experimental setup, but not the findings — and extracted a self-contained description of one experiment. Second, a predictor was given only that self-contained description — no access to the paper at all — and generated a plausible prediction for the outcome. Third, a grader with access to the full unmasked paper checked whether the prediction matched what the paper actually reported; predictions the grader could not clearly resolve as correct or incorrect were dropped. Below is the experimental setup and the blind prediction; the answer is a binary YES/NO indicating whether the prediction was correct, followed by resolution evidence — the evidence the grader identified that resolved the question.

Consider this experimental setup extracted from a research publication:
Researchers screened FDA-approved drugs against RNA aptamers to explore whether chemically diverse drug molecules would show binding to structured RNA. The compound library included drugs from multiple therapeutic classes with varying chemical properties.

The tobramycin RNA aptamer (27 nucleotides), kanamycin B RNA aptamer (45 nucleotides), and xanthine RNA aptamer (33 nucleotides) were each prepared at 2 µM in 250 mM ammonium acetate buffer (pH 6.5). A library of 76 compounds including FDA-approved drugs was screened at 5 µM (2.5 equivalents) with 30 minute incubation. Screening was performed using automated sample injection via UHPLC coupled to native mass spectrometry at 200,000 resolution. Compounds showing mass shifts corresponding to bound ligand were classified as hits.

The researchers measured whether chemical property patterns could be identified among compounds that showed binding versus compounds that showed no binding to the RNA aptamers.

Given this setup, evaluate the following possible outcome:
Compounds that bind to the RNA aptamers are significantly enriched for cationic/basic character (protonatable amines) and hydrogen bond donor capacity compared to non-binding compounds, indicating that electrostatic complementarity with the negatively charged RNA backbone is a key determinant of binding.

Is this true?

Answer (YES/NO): NO